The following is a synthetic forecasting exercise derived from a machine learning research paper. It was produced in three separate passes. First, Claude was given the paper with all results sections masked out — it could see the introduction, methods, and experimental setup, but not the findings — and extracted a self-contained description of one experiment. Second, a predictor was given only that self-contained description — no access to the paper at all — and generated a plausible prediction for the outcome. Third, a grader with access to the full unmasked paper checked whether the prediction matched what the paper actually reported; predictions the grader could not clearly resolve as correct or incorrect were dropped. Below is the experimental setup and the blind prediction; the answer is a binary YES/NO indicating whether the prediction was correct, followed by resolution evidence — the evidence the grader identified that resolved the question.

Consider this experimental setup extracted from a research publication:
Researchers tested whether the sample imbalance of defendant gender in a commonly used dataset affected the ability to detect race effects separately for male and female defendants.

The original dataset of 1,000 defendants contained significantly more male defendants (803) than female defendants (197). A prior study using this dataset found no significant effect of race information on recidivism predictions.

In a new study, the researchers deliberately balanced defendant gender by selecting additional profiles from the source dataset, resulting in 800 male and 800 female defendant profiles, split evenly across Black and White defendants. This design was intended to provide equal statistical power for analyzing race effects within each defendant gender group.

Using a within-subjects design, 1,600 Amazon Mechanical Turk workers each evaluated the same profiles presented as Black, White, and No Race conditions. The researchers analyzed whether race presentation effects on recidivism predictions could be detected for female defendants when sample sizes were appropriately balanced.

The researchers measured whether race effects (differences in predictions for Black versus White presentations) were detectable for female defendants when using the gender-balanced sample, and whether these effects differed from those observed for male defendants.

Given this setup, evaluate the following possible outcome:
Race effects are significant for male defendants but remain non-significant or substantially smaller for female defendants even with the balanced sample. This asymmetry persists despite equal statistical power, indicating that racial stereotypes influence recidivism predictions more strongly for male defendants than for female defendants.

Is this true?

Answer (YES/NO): NO